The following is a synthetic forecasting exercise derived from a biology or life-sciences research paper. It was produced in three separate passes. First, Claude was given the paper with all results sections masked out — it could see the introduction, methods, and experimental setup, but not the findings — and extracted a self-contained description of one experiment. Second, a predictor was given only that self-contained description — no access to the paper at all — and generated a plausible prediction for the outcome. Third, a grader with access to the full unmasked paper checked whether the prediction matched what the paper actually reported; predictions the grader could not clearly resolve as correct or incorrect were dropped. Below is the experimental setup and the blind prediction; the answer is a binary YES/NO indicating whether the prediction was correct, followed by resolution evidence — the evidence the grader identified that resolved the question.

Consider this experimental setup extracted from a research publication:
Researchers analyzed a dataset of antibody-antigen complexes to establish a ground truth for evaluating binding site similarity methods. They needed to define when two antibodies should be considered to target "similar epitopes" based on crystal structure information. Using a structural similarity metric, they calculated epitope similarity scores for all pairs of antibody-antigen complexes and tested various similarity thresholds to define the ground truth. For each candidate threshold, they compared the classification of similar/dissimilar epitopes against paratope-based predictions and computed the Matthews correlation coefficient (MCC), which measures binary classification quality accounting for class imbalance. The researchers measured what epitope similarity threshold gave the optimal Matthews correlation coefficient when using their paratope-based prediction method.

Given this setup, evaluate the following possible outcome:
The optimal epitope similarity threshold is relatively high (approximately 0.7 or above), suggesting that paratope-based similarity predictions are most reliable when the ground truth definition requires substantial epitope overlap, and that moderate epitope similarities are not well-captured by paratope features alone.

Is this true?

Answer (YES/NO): NO